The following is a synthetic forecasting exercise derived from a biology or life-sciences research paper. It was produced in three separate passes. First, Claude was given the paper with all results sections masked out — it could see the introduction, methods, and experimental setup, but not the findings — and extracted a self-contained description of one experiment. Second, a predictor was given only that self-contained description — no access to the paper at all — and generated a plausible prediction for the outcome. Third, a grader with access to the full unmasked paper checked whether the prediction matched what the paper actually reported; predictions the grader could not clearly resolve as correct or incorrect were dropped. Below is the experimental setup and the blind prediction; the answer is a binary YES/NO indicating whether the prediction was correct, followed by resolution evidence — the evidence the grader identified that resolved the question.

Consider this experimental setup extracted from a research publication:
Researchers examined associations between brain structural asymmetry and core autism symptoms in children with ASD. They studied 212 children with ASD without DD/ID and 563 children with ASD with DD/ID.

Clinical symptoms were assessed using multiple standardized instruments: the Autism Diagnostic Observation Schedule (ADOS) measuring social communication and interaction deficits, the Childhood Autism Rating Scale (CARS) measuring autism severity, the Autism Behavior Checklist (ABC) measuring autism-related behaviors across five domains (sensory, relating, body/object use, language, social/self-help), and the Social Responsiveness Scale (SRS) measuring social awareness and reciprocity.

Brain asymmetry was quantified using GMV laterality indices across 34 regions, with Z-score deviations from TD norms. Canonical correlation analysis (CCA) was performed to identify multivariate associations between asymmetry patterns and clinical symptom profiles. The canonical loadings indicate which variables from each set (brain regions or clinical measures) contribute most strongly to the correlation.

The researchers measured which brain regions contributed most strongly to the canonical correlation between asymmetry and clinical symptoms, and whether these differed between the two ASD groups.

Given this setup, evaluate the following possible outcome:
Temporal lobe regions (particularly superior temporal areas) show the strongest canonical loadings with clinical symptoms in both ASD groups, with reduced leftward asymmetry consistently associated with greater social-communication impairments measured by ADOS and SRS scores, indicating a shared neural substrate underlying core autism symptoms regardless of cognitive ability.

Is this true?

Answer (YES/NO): NO